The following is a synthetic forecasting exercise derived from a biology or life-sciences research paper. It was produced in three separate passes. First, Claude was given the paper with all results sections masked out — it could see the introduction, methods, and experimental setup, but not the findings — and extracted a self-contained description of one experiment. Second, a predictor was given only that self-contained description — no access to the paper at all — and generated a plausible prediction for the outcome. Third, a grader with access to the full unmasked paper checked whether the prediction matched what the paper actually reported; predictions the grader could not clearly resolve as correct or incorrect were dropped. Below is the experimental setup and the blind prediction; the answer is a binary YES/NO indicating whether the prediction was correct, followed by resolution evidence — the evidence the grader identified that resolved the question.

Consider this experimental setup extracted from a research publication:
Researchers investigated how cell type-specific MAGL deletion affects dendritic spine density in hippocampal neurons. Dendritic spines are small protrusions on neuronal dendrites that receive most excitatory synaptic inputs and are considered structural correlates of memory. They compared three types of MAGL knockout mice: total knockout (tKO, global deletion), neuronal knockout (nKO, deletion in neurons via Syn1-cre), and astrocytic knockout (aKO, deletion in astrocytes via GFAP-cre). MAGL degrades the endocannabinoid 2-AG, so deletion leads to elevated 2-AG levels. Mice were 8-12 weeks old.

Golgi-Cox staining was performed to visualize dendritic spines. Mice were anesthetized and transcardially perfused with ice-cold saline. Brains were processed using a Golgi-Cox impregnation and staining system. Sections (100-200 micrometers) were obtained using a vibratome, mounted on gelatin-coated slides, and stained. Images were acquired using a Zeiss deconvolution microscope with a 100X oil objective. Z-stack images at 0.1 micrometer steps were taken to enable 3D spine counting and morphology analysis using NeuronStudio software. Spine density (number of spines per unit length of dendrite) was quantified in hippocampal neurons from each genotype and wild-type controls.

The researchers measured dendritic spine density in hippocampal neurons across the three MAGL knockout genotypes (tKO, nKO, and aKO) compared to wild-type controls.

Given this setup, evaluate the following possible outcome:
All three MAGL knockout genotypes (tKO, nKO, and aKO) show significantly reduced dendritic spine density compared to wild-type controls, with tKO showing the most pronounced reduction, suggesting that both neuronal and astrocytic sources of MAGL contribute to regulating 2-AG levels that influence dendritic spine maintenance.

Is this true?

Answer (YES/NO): NO